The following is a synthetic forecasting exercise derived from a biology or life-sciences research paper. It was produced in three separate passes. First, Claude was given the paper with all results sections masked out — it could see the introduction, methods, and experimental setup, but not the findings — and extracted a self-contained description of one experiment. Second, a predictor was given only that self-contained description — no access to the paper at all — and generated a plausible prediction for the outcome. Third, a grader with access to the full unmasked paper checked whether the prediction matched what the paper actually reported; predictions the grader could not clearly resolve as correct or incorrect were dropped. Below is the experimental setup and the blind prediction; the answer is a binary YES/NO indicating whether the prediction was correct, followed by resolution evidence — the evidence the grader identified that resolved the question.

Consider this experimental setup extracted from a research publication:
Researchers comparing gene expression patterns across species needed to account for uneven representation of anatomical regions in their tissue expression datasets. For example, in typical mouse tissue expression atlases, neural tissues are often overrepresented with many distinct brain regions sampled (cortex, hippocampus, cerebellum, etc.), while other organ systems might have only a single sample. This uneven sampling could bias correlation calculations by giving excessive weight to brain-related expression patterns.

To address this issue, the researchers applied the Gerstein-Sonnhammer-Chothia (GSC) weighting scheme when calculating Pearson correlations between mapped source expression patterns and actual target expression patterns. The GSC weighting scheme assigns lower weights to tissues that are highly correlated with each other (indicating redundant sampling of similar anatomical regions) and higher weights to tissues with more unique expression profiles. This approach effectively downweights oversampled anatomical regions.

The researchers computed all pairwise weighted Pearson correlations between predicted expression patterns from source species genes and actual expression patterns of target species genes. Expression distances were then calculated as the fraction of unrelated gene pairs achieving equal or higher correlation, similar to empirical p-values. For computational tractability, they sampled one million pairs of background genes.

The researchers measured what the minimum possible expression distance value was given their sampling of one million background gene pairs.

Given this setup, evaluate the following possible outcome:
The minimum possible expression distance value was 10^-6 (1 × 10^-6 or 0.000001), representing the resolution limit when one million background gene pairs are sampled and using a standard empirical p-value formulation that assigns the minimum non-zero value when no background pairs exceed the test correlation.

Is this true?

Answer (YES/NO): YES